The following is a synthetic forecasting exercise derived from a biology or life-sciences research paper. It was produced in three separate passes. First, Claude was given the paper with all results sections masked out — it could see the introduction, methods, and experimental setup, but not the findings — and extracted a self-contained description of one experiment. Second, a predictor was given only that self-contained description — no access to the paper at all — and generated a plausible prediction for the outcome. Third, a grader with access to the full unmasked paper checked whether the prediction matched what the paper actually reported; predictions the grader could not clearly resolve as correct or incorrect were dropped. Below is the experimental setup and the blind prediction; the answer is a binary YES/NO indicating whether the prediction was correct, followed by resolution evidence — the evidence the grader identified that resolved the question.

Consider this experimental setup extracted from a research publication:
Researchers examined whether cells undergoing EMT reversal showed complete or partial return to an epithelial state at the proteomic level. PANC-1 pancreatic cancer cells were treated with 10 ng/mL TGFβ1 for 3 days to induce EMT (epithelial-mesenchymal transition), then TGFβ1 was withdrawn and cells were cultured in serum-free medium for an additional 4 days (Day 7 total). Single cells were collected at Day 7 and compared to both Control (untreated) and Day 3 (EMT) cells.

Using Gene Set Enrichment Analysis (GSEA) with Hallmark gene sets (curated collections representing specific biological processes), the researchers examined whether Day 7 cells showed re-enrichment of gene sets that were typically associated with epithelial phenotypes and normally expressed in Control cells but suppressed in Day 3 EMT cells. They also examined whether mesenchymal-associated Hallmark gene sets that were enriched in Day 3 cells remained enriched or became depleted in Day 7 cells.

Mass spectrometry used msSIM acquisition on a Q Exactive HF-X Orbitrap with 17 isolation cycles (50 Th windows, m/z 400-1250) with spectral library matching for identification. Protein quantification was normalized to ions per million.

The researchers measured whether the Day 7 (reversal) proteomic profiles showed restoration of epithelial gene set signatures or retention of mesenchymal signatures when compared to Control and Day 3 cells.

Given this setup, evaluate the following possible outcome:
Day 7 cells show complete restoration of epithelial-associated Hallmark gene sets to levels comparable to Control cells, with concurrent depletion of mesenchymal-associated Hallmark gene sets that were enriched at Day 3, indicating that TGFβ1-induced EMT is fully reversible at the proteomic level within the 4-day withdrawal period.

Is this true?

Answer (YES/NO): NO